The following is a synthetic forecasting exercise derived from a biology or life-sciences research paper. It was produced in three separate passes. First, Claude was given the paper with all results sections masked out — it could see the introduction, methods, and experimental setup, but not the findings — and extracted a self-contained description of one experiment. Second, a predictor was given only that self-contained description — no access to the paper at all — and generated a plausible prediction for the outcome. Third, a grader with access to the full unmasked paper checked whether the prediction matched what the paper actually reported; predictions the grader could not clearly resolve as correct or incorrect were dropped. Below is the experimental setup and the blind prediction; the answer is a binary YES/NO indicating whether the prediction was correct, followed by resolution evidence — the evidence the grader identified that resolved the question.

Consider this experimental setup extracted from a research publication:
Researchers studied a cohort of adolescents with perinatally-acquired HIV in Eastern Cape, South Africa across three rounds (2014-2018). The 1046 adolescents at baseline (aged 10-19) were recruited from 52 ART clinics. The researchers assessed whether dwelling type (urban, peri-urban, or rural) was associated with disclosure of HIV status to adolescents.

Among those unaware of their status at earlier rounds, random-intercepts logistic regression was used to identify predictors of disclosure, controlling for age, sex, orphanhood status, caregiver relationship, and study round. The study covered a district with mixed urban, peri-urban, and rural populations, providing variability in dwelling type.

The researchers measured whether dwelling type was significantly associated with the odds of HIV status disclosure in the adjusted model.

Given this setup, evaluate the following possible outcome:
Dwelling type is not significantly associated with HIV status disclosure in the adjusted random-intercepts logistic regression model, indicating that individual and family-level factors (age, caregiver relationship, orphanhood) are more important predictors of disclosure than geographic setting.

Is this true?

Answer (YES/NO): NO